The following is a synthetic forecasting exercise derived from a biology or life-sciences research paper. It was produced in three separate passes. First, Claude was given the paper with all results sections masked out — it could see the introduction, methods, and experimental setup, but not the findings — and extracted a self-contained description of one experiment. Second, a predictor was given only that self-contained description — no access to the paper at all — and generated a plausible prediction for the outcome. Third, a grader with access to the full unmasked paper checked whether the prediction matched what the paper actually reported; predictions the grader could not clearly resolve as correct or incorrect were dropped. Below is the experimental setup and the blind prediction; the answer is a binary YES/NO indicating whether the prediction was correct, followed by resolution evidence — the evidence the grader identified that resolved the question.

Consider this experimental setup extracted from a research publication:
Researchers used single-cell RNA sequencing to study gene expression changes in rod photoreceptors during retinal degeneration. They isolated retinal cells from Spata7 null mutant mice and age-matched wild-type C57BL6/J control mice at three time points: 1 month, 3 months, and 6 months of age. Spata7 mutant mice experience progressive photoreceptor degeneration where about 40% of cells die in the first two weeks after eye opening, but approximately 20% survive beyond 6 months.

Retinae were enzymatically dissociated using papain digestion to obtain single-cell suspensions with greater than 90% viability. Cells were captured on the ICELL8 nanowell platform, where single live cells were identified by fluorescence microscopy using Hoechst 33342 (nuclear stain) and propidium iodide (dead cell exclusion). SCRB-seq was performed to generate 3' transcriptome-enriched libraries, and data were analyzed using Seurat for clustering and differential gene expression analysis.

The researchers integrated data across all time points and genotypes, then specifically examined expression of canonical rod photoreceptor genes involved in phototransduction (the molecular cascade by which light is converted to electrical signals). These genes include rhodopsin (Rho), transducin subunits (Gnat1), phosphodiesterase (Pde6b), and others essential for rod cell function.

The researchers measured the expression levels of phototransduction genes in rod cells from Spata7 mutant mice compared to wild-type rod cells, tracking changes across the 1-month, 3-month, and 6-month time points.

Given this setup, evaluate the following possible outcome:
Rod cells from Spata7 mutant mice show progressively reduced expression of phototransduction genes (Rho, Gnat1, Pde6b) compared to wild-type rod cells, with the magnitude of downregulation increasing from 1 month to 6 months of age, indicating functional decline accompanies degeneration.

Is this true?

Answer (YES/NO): YES